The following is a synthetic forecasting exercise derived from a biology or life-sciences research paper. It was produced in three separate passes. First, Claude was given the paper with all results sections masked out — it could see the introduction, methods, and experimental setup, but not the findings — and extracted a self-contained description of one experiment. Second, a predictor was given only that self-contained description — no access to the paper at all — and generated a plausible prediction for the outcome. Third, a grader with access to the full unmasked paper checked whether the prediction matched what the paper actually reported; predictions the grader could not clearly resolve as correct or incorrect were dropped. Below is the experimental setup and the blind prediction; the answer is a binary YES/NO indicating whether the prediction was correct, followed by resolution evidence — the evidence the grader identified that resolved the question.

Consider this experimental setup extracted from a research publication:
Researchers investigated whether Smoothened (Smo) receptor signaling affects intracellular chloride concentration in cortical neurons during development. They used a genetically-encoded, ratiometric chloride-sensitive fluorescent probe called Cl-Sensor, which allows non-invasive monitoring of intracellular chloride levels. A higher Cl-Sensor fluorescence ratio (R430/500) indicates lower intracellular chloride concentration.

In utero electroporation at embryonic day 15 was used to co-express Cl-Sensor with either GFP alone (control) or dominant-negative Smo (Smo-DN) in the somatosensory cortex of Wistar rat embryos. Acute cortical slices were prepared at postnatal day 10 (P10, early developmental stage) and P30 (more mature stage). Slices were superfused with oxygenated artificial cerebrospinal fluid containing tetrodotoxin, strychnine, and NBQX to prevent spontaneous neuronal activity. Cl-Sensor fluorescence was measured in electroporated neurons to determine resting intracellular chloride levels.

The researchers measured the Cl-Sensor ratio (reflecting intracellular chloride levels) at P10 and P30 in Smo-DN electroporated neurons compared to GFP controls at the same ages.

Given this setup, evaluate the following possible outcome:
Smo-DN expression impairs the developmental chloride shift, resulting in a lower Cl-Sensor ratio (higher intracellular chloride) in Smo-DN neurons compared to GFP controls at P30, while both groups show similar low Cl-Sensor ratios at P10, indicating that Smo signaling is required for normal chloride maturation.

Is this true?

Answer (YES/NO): YES